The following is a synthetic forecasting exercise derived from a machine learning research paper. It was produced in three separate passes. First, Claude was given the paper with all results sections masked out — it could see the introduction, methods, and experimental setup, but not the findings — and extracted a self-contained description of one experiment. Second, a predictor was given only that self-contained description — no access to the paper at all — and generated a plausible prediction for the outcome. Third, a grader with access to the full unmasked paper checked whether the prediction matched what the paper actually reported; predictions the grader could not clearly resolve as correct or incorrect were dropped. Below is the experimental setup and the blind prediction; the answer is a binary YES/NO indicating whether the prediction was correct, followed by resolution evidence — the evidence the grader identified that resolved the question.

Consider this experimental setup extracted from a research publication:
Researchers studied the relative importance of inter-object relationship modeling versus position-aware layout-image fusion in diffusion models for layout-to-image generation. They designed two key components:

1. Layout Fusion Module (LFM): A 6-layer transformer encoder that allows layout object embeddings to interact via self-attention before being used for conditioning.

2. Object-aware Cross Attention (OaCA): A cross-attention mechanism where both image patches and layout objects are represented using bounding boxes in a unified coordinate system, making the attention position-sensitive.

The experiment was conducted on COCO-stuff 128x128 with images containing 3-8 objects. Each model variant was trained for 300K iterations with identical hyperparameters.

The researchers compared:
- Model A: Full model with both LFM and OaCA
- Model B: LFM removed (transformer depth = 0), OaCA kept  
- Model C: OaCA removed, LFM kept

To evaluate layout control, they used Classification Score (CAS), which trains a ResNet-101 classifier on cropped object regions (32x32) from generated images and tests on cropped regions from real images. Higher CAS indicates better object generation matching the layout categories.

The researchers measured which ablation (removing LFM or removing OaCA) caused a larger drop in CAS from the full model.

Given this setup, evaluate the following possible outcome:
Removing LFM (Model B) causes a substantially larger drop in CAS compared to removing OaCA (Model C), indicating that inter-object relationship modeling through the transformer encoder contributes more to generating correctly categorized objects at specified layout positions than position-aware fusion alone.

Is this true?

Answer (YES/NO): NO